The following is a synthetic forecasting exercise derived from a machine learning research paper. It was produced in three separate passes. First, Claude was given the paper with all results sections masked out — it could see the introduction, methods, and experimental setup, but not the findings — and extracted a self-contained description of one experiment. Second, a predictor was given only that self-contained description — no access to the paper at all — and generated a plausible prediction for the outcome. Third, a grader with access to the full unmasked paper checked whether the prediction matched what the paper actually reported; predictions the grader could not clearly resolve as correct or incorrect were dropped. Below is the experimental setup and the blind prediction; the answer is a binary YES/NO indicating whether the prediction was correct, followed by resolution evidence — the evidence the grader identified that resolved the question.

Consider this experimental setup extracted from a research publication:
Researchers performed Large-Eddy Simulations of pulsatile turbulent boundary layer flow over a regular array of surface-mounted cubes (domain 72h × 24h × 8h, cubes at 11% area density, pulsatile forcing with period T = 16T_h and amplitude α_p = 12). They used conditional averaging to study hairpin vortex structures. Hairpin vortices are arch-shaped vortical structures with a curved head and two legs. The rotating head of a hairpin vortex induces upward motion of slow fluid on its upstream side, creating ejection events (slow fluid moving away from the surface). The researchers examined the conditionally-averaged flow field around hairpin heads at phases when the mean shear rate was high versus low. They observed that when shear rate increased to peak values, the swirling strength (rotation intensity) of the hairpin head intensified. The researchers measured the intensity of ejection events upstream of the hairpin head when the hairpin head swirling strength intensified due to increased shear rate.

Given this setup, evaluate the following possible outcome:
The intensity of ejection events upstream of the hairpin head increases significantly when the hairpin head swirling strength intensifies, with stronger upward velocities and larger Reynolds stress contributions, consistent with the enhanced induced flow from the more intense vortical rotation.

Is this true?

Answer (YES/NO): YES